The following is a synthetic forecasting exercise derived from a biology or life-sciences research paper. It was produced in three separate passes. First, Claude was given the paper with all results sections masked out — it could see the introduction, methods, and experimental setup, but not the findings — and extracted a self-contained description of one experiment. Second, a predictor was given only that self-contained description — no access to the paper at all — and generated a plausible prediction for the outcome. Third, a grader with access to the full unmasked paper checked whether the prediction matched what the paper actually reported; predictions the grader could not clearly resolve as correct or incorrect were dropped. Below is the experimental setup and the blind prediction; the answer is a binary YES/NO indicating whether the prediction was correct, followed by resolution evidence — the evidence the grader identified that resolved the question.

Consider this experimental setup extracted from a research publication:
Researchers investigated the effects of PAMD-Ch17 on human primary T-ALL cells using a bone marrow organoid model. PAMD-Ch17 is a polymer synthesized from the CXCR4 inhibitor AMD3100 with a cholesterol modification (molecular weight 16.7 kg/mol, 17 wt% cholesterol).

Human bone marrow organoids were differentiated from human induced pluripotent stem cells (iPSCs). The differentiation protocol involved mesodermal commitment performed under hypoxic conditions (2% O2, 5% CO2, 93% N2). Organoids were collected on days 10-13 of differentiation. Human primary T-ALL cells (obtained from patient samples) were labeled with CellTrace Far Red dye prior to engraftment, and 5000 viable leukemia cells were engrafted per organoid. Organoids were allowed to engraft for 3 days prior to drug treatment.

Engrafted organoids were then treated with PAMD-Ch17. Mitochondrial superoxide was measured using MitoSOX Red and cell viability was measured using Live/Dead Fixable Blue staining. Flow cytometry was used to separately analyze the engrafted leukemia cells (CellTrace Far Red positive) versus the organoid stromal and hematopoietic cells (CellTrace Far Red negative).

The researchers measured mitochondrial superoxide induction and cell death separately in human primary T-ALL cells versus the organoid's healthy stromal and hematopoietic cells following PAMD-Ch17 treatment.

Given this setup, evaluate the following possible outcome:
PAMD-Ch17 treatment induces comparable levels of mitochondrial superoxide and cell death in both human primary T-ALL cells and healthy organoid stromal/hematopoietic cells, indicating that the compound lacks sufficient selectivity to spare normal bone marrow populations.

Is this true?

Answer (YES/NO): NO